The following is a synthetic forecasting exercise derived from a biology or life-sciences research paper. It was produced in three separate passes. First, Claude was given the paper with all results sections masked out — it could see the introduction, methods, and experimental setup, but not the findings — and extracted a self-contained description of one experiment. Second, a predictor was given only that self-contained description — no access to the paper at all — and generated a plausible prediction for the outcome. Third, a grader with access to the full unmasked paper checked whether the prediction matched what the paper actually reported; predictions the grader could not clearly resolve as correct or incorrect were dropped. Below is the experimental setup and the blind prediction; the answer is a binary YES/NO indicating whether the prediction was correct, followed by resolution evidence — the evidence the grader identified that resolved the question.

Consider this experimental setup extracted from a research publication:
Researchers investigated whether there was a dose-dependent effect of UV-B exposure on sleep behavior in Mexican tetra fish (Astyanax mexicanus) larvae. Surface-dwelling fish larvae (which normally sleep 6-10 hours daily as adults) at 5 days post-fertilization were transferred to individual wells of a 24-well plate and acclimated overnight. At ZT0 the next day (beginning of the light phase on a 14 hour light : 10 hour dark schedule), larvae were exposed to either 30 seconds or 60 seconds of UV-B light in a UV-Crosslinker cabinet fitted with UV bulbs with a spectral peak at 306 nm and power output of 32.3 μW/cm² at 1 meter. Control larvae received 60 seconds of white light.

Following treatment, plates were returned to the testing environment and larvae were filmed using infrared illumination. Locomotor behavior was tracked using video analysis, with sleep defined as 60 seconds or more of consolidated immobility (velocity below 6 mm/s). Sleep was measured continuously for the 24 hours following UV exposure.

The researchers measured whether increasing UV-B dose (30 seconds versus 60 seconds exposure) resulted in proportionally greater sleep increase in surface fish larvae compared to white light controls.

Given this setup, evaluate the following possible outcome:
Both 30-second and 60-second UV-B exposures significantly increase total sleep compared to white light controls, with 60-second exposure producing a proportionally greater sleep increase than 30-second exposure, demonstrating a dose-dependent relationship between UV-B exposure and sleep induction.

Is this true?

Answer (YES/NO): YES